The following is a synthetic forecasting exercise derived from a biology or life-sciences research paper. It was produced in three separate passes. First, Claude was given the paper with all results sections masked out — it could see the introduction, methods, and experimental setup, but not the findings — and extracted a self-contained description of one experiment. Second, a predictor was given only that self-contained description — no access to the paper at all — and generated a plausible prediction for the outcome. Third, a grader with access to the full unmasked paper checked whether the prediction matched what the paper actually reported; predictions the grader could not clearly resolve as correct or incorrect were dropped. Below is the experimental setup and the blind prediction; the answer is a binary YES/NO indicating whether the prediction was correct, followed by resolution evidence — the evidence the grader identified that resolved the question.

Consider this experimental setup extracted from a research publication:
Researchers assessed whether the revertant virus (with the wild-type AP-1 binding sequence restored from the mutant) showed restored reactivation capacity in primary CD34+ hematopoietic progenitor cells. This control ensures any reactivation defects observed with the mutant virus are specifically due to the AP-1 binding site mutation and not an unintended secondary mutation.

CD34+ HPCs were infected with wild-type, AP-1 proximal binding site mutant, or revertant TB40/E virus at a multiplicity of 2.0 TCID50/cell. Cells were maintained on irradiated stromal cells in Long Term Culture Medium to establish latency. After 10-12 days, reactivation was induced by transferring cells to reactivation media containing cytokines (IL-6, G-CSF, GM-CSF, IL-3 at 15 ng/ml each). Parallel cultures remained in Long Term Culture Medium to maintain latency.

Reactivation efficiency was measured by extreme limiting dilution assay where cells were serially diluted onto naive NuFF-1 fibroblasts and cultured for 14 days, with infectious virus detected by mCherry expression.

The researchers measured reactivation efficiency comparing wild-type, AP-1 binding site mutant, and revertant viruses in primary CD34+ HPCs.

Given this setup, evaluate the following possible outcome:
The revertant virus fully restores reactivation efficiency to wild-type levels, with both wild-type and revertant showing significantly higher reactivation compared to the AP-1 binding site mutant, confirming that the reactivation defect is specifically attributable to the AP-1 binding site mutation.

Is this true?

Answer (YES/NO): YES